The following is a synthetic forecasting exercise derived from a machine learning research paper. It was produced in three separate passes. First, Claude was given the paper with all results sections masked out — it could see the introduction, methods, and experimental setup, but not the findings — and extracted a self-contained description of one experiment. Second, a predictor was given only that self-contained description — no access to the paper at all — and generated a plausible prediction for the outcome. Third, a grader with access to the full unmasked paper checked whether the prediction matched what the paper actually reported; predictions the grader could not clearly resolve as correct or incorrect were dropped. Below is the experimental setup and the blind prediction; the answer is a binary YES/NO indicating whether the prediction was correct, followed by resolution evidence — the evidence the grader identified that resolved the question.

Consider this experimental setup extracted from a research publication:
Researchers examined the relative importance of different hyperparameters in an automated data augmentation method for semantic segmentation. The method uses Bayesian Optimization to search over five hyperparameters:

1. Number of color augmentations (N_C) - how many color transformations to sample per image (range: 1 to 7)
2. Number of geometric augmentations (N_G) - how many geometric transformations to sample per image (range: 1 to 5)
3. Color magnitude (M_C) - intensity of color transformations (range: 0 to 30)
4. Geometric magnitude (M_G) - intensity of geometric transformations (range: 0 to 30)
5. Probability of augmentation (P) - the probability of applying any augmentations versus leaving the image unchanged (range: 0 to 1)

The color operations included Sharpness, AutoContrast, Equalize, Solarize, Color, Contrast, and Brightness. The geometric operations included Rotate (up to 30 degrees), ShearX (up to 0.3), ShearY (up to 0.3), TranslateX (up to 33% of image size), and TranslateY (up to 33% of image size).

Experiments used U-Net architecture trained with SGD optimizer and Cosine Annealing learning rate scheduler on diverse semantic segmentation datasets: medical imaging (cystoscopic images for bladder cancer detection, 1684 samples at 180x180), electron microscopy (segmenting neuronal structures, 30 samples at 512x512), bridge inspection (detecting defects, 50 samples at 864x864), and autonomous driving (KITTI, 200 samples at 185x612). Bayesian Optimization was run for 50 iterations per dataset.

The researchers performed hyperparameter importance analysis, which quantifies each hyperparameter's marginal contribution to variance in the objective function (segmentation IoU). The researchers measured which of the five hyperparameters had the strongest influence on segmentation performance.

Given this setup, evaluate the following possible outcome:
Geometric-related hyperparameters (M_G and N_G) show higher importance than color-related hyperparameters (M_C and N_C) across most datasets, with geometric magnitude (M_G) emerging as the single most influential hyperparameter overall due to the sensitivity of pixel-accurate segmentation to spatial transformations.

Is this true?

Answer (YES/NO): NO